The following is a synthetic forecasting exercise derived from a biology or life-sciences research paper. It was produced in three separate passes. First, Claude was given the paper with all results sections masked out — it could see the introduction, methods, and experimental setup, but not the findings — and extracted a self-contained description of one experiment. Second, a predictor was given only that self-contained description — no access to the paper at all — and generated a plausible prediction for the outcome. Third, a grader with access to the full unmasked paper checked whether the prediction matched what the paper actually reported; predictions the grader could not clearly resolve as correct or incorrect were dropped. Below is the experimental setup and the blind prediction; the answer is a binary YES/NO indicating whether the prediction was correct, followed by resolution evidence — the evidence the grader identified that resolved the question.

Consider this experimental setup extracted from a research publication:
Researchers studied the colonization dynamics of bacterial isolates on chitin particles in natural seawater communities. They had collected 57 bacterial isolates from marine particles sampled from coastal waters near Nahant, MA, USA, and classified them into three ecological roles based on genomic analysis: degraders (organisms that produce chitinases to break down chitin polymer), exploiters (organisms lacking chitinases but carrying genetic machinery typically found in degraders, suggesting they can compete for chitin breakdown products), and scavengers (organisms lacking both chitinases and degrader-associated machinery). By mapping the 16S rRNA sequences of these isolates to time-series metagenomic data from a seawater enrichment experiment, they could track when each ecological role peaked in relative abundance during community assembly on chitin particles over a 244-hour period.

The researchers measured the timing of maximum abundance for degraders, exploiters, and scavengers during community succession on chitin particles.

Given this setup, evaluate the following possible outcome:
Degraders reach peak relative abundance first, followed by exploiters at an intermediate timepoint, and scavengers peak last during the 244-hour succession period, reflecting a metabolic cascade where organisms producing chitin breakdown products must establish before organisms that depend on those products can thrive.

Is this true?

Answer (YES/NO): YES